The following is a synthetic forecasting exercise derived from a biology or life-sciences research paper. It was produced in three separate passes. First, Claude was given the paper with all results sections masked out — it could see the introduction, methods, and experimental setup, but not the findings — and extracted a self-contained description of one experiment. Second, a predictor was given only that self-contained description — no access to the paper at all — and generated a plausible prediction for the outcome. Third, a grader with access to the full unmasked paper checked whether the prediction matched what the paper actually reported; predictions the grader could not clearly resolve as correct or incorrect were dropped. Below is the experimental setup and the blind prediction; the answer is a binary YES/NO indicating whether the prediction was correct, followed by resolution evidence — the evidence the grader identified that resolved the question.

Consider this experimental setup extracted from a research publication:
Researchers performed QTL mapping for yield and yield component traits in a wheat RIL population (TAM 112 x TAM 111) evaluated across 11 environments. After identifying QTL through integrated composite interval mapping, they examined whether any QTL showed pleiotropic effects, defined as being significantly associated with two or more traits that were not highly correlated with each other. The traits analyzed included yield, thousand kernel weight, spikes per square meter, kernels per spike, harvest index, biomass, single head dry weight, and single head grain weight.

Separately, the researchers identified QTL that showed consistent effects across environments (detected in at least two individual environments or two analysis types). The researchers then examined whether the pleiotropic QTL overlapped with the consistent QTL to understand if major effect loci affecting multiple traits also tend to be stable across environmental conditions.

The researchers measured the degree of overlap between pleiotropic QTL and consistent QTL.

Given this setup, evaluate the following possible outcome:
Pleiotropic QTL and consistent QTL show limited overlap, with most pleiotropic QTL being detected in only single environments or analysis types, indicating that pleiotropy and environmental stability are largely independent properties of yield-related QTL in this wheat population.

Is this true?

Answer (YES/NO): NO